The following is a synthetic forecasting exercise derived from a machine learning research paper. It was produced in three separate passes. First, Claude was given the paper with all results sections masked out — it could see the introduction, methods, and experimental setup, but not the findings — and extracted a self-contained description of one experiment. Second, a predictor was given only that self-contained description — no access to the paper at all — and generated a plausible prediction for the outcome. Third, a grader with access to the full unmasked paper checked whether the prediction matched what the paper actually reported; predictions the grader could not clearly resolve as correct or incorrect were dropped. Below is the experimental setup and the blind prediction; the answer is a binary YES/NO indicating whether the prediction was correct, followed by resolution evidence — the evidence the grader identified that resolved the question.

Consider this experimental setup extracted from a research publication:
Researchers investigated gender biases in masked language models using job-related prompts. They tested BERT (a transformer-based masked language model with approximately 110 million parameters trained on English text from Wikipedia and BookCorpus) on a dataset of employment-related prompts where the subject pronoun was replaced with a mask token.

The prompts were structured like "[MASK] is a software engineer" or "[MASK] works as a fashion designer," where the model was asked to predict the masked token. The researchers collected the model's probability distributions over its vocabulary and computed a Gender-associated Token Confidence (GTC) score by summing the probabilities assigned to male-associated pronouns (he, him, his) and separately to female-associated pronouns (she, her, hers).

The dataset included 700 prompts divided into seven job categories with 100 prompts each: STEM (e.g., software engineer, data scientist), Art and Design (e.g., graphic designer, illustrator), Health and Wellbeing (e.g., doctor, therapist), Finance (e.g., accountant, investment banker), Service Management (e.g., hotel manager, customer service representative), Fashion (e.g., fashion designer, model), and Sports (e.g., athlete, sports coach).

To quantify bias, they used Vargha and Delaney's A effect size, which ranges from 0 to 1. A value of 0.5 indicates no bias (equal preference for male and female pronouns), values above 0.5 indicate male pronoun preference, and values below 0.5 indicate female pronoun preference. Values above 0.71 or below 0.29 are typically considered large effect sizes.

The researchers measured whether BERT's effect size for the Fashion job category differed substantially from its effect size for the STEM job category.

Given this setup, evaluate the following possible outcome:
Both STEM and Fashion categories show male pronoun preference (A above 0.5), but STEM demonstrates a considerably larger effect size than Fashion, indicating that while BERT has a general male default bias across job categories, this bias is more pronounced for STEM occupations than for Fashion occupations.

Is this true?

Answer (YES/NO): NO